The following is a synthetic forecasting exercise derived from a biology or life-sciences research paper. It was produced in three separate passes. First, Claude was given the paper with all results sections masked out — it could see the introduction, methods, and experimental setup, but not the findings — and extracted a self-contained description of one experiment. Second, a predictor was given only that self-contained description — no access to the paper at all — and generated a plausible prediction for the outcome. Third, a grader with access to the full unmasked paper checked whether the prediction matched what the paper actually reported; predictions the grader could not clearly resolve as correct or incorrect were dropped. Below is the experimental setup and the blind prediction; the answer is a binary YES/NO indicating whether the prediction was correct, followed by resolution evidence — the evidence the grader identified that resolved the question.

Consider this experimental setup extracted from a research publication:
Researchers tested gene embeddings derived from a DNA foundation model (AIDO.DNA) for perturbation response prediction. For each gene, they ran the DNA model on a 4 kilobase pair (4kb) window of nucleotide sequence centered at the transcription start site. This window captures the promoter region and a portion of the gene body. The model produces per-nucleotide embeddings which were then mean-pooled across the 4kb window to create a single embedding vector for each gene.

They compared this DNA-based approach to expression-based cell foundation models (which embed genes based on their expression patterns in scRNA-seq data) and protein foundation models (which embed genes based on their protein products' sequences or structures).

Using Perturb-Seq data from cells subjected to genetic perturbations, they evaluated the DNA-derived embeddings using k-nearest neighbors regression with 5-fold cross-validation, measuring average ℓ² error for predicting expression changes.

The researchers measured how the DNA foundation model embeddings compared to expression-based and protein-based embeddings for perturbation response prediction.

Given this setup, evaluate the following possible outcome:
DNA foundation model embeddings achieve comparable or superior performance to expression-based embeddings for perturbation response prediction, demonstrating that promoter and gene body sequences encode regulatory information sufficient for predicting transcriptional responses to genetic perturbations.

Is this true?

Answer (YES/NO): NO